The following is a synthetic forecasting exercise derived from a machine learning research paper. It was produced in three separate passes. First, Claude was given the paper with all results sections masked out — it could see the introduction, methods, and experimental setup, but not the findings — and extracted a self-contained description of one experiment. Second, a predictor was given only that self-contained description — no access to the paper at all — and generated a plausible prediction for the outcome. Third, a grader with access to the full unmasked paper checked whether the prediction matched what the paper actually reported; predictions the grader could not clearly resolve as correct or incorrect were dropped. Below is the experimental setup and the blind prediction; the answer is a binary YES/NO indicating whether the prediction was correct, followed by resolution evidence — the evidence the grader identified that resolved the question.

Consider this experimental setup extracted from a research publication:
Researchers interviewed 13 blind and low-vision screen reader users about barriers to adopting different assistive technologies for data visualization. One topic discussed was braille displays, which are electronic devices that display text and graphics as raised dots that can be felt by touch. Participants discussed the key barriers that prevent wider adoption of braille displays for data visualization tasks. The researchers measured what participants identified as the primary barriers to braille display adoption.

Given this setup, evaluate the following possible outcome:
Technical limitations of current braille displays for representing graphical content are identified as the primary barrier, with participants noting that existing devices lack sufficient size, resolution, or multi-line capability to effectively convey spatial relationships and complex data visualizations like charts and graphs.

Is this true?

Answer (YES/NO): NO